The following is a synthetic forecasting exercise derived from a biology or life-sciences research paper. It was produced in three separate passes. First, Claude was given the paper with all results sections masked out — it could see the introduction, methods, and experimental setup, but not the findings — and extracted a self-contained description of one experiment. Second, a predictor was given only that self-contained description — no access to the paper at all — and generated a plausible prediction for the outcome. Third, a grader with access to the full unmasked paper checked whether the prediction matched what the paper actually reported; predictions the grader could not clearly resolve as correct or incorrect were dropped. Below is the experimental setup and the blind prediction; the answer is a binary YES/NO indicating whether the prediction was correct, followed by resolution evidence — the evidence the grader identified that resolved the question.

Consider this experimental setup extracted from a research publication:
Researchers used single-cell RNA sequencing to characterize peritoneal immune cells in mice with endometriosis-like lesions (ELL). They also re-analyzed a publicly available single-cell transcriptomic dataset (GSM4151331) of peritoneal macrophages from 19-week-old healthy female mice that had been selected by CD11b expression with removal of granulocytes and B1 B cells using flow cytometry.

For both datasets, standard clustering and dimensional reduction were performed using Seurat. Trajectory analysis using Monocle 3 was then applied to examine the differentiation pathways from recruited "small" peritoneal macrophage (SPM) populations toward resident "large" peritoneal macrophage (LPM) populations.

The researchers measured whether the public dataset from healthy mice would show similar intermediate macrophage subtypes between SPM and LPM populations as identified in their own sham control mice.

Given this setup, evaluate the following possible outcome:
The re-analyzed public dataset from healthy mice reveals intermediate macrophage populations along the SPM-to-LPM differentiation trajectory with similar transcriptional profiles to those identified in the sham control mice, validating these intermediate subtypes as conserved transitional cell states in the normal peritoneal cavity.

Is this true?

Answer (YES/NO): NO